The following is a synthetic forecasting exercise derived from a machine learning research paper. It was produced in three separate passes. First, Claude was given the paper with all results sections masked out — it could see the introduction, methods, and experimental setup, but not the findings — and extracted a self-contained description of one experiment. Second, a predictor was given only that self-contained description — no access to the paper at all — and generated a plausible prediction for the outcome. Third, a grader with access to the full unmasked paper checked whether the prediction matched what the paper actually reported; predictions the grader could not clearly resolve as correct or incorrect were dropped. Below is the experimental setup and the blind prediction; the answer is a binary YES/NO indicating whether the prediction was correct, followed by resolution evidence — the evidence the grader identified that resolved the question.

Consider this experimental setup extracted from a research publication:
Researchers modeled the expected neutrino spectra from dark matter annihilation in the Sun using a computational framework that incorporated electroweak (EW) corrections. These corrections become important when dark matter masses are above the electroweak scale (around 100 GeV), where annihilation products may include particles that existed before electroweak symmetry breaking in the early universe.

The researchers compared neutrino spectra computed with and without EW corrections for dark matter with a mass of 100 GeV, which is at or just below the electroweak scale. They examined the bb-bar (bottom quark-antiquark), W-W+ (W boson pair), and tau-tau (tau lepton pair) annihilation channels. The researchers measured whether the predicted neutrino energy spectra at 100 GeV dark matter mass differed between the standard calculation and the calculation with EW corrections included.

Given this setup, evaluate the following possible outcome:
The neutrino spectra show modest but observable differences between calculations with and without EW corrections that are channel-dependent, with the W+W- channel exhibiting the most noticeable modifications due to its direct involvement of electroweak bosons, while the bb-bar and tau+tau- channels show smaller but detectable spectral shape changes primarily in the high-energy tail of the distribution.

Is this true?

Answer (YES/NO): NO